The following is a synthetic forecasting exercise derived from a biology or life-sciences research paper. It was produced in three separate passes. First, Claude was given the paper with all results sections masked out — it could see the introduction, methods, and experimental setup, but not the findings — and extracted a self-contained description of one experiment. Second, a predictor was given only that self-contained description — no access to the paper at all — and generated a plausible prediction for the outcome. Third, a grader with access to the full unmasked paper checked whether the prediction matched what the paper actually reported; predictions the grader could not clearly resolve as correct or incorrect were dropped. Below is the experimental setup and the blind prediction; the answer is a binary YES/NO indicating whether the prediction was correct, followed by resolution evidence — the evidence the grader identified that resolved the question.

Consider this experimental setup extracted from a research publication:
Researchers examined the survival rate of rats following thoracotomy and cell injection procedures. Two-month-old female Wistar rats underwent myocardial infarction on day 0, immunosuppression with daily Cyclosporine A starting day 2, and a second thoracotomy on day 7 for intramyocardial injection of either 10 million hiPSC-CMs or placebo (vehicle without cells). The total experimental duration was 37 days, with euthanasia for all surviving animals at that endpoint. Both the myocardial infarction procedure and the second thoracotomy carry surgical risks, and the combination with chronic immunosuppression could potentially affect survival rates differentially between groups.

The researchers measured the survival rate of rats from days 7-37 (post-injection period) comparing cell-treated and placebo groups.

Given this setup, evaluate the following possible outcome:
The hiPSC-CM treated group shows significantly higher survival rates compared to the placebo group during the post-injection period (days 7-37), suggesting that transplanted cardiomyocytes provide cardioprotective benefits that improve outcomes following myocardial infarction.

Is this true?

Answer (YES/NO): NO